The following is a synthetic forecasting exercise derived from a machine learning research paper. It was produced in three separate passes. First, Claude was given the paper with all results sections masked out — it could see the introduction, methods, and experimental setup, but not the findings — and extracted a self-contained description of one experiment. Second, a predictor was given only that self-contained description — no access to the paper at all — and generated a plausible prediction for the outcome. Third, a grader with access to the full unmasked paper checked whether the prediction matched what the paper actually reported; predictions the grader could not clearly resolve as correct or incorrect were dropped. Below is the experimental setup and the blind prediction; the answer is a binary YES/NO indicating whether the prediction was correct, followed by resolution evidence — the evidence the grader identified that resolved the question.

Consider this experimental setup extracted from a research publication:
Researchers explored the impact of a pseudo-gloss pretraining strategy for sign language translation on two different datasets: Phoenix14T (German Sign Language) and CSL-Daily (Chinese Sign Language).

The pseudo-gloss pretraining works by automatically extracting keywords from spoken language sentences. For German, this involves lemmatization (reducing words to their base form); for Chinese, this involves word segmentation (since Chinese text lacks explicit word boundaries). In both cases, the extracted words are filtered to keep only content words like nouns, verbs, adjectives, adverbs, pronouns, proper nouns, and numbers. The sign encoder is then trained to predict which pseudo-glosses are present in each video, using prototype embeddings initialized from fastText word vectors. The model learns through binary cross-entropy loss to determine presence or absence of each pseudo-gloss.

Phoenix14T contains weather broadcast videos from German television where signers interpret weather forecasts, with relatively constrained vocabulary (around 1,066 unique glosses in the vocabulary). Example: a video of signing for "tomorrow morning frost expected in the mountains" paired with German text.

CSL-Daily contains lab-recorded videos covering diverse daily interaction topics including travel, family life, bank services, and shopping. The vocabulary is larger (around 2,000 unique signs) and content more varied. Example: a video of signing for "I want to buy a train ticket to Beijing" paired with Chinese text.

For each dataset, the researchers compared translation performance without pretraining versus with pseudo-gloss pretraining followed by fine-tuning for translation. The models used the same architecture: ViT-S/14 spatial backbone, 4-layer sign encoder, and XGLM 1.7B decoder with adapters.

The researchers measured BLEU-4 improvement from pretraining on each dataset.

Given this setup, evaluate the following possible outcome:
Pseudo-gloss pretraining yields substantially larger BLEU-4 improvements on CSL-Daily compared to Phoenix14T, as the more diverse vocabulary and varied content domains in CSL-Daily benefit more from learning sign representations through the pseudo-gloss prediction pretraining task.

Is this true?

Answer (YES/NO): YES